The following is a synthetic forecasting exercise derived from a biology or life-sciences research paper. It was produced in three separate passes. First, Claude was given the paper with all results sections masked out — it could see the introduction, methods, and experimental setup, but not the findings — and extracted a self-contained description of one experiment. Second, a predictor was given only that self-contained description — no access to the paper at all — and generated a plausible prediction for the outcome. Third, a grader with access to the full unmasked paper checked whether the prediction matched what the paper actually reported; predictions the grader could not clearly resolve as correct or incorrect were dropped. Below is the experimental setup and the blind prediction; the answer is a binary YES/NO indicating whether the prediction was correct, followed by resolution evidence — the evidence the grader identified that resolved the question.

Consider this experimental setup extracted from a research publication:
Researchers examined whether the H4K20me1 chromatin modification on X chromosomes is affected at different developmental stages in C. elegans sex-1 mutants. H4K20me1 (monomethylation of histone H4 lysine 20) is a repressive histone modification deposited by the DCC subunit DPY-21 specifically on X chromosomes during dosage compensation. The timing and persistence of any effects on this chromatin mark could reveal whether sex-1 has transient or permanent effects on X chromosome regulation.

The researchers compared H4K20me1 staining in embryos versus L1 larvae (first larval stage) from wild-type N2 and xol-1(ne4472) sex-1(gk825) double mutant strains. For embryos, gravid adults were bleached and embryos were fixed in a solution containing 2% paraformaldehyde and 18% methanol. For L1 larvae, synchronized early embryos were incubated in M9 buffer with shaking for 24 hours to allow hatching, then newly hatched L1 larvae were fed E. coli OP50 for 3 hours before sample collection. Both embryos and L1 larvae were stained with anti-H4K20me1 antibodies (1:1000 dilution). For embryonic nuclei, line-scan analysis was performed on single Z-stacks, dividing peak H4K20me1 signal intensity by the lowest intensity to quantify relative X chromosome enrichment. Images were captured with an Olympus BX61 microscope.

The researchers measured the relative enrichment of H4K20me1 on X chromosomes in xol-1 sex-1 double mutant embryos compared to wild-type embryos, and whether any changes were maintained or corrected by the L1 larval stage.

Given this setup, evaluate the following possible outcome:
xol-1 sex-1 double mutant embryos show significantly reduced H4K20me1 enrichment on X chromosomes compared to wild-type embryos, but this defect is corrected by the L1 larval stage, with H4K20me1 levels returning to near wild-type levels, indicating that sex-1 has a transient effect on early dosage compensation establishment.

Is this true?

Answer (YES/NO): NO